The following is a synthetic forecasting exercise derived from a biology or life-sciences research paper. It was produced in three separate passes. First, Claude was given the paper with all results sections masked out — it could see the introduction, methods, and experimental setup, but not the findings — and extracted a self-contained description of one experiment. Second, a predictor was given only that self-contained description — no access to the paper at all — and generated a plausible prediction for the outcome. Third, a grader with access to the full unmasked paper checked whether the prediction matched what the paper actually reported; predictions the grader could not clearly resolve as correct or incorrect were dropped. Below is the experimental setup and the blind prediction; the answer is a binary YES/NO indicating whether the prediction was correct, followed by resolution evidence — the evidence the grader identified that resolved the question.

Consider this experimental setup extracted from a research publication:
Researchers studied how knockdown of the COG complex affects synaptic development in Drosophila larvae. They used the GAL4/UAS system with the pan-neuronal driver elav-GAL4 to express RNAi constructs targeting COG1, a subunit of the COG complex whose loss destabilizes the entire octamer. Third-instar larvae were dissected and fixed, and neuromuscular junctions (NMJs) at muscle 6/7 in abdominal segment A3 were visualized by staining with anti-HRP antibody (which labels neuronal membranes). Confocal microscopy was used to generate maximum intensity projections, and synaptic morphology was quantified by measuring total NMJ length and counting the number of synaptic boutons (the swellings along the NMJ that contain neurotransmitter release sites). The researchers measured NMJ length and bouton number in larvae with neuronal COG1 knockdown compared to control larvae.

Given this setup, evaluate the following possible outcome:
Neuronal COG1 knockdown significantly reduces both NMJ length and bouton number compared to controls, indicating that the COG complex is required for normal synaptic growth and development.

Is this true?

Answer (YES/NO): NO